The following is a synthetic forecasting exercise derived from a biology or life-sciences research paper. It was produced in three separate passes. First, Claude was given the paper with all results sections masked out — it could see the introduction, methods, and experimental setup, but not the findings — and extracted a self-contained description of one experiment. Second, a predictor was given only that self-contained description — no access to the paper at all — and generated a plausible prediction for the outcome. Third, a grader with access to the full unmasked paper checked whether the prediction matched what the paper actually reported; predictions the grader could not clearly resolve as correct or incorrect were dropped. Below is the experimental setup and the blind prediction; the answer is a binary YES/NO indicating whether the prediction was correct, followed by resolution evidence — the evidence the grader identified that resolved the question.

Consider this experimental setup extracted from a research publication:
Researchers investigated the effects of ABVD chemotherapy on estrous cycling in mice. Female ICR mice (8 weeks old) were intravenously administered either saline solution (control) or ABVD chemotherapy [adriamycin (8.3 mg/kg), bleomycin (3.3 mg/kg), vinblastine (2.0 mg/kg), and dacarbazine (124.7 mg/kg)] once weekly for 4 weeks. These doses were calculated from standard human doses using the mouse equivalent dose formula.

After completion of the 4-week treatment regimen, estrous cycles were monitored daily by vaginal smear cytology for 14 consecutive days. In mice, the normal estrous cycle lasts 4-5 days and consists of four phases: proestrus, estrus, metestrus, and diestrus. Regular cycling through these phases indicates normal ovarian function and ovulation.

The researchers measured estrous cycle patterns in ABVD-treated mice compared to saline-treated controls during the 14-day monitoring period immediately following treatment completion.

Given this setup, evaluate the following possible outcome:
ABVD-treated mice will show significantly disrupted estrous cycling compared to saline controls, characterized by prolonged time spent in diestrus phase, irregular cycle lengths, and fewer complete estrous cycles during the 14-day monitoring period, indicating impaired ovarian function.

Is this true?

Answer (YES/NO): YES